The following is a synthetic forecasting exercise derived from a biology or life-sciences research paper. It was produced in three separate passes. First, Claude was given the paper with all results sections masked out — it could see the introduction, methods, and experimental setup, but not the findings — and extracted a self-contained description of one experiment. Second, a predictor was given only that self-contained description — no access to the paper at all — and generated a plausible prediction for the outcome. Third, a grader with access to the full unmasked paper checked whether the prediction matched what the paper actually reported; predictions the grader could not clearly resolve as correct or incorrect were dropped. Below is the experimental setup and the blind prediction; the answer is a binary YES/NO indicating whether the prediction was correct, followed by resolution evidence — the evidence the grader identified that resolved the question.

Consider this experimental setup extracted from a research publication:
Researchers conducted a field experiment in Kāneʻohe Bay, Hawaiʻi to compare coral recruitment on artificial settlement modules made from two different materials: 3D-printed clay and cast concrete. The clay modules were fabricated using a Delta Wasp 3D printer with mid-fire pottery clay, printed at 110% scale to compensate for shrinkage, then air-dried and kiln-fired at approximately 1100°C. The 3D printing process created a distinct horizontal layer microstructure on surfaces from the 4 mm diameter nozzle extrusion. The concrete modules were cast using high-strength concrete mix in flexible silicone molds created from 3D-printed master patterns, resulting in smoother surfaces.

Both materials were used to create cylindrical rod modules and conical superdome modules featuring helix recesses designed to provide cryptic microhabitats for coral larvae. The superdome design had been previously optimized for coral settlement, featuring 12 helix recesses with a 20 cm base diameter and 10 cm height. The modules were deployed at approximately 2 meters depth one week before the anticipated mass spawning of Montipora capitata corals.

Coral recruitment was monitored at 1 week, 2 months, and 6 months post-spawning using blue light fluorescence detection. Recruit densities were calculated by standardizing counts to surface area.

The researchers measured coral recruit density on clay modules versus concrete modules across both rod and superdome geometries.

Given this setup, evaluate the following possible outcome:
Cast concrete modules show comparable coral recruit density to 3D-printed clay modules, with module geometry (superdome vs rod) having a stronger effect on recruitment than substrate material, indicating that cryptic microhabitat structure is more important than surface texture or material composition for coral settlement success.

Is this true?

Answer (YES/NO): NO